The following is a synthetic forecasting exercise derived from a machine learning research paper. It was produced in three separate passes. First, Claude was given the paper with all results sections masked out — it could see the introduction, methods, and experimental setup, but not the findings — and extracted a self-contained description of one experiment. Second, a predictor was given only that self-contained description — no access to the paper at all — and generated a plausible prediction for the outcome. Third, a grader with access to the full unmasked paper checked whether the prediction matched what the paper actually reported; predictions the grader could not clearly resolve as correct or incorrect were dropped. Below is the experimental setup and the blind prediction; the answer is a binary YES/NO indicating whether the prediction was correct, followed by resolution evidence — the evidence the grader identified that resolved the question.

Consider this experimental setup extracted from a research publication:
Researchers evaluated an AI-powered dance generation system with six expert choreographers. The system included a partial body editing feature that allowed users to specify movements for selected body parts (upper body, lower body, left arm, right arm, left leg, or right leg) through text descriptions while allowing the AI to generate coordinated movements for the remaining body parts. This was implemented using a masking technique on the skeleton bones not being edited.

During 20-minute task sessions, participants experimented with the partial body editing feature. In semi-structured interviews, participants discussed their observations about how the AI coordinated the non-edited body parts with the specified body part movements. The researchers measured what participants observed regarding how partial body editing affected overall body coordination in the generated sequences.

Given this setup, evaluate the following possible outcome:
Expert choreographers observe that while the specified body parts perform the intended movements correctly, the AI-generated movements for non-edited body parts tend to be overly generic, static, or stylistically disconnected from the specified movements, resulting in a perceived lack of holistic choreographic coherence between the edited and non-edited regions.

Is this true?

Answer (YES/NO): NO